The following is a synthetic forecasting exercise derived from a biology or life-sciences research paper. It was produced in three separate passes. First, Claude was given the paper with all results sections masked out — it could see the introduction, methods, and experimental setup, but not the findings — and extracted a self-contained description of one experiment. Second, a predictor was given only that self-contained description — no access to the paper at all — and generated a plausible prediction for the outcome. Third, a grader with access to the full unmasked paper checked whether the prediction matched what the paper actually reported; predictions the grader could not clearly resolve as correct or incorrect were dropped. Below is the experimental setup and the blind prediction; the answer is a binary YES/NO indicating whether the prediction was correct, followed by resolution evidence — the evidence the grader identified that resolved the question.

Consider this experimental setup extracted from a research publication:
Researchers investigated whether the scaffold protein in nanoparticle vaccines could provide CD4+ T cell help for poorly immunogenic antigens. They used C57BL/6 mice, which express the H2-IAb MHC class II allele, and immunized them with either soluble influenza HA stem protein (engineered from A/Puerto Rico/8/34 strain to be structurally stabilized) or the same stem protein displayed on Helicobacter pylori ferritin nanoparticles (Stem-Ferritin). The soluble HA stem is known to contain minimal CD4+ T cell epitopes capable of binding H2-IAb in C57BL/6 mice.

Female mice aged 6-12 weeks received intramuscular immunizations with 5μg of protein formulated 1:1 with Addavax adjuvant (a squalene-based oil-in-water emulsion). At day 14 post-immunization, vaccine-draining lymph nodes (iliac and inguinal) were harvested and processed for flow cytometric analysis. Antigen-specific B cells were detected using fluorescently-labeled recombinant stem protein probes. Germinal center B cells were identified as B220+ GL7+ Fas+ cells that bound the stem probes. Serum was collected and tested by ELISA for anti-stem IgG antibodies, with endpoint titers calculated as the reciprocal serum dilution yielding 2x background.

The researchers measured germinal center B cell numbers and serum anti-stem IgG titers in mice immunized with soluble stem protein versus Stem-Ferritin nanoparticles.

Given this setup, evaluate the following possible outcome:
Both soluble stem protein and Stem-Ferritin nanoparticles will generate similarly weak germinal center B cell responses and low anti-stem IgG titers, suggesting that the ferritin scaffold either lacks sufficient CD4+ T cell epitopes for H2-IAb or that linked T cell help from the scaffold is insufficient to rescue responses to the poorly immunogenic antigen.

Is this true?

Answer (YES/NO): NO